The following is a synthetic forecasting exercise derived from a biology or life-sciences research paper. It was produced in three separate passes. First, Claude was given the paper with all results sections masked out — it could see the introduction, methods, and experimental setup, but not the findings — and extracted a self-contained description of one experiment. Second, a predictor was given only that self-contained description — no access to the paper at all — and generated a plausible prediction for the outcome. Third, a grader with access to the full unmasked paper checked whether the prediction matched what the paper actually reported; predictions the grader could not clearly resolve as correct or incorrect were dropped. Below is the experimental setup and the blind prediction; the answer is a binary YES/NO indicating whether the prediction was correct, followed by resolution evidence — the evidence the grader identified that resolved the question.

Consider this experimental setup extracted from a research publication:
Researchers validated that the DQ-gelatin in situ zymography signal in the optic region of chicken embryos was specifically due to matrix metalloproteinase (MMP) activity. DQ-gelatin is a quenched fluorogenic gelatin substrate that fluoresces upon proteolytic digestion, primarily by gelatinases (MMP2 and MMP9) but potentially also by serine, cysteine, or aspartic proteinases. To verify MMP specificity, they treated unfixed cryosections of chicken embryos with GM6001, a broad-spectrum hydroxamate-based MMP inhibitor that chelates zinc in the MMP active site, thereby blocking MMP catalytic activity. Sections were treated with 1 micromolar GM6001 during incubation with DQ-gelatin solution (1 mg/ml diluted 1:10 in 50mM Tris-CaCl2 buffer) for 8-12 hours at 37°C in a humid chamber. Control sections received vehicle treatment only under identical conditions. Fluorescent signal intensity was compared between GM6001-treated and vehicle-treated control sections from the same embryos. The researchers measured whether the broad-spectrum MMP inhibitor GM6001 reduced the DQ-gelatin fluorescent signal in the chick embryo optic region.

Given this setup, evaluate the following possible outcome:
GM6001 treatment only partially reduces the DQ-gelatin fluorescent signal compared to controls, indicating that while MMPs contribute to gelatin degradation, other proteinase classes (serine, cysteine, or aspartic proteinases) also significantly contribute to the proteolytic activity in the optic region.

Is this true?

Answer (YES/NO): NO